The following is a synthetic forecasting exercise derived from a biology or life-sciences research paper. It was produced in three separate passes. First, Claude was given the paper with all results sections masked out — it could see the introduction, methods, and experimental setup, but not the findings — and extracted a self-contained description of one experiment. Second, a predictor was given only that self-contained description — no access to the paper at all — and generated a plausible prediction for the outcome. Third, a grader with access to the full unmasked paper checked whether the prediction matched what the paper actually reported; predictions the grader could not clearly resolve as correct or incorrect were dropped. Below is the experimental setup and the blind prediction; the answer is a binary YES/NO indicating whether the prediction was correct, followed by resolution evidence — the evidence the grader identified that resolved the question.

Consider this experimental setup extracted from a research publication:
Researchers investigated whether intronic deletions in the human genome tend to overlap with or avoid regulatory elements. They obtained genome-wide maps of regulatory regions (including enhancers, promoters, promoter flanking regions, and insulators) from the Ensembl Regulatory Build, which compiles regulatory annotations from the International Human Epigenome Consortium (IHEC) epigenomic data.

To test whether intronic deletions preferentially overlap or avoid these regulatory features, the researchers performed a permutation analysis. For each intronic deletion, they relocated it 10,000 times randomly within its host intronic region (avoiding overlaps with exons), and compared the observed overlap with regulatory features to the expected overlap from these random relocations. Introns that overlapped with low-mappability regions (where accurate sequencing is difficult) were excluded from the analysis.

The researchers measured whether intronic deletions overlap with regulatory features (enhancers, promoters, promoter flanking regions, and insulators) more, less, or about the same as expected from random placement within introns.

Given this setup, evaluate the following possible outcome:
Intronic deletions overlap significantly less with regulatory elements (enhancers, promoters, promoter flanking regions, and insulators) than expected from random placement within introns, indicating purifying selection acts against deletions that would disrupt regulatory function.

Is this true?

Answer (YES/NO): YES